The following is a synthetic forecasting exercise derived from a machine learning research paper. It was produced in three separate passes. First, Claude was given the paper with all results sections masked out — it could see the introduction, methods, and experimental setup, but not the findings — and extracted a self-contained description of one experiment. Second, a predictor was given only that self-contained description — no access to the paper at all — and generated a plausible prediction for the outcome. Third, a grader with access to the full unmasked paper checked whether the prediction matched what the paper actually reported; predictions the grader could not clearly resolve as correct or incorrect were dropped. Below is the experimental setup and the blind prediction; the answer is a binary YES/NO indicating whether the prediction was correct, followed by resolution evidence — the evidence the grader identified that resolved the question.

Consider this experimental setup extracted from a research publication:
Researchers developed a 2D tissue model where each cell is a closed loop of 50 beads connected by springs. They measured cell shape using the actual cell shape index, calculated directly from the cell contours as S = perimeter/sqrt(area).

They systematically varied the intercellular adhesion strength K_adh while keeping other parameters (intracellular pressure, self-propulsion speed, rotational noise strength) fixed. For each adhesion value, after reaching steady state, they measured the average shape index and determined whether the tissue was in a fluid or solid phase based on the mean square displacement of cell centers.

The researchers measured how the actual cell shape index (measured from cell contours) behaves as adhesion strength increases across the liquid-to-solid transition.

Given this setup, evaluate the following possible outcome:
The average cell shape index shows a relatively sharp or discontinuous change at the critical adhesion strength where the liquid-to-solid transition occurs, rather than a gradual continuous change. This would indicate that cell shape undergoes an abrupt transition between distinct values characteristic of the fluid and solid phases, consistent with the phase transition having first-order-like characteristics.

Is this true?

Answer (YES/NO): NO